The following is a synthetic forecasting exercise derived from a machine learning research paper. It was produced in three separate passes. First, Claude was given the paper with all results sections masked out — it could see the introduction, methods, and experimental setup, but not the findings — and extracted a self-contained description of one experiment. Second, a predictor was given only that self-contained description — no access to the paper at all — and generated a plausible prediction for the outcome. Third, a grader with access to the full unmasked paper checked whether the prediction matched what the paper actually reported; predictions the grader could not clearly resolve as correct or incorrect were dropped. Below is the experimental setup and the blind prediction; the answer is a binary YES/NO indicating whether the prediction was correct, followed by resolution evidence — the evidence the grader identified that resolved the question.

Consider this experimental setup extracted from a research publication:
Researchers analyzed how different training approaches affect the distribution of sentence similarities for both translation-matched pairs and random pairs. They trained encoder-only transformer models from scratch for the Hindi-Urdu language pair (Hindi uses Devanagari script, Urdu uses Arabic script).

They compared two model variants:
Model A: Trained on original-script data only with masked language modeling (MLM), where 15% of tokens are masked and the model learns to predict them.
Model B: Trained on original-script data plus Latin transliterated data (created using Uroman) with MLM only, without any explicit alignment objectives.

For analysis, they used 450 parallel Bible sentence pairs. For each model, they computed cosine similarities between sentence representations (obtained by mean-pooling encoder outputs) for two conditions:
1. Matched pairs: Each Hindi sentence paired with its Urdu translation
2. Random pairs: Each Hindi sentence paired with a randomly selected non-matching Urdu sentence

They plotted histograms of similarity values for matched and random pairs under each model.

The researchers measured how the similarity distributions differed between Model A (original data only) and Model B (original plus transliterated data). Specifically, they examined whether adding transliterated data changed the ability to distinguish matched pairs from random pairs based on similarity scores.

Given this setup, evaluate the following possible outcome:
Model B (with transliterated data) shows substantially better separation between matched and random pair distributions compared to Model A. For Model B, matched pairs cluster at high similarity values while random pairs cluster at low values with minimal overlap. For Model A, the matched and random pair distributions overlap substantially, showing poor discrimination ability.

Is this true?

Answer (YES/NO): NO